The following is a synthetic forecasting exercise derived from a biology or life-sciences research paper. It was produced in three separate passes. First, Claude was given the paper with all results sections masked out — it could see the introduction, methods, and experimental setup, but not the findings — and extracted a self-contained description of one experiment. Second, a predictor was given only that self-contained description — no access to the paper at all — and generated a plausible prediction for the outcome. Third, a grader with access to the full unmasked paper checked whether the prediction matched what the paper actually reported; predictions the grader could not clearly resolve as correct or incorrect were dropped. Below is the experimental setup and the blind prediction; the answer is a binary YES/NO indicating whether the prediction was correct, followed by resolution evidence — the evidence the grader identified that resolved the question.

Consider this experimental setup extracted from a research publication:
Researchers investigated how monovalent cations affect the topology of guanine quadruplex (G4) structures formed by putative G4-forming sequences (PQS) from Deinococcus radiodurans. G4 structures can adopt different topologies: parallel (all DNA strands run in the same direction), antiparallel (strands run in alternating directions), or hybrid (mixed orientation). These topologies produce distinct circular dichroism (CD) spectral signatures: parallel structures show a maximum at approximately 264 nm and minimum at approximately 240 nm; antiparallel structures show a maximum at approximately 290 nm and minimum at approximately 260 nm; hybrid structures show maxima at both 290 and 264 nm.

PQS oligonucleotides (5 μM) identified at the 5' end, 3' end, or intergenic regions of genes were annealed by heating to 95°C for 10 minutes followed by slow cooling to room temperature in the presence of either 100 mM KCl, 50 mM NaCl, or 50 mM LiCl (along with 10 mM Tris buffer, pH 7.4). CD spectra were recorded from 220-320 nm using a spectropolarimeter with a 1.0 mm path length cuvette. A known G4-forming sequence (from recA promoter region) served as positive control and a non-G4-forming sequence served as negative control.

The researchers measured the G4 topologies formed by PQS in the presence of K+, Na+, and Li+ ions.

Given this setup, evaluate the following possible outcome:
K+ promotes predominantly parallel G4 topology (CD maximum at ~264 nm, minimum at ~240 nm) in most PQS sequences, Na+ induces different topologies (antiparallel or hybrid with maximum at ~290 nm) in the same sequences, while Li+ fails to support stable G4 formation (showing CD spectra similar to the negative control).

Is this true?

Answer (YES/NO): YES